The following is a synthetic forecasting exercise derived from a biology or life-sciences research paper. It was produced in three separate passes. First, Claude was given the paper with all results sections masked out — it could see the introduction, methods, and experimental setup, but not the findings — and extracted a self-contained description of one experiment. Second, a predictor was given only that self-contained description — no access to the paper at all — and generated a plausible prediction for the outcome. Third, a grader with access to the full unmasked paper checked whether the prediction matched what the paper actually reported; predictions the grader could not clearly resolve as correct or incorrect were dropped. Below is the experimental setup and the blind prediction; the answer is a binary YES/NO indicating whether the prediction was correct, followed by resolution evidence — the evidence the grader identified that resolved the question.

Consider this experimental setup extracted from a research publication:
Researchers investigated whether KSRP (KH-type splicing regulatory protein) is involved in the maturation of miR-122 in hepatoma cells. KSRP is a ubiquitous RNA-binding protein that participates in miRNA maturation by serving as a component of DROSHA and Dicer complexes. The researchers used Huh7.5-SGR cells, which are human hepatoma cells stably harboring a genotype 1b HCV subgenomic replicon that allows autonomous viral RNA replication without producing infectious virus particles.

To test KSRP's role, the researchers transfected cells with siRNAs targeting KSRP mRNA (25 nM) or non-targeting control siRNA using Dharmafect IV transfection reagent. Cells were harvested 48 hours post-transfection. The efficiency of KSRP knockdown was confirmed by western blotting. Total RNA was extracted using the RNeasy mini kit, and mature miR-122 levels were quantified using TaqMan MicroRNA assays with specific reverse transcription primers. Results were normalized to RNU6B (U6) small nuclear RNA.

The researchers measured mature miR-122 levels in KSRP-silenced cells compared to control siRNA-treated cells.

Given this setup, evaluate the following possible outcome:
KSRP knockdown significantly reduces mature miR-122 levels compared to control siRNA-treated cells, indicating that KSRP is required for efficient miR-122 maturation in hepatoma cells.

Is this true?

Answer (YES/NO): YES